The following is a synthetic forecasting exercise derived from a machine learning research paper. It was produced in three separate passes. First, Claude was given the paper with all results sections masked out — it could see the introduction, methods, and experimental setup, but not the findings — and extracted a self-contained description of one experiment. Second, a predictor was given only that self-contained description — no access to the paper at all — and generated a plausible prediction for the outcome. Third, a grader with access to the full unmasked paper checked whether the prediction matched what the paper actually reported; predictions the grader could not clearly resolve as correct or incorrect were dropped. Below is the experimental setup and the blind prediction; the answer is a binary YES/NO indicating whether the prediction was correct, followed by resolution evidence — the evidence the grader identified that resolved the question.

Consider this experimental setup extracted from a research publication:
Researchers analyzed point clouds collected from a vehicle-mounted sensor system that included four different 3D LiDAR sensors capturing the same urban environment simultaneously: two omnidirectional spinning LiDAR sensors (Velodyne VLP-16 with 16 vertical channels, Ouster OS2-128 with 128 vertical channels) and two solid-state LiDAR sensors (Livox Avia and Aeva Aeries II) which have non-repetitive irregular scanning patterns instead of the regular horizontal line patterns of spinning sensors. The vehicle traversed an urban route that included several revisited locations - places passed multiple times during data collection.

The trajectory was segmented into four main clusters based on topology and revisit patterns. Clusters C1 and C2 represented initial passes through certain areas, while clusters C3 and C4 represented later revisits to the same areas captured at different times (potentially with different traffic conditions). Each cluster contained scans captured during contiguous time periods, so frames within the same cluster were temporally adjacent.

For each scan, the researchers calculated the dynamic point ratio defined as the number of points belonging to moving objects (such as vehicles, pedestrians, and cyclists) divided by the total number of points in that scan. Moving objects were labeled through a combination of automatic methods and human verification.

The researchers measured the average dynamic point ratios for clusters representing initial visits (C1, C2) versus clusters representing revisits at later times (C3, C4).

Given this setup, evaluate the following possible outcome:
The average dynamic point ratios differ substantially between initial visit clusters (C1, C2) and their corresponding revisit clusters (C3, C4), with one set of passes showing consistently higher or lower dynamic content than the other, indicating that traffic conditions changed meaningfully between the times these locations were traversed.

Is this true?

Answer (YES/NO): YES